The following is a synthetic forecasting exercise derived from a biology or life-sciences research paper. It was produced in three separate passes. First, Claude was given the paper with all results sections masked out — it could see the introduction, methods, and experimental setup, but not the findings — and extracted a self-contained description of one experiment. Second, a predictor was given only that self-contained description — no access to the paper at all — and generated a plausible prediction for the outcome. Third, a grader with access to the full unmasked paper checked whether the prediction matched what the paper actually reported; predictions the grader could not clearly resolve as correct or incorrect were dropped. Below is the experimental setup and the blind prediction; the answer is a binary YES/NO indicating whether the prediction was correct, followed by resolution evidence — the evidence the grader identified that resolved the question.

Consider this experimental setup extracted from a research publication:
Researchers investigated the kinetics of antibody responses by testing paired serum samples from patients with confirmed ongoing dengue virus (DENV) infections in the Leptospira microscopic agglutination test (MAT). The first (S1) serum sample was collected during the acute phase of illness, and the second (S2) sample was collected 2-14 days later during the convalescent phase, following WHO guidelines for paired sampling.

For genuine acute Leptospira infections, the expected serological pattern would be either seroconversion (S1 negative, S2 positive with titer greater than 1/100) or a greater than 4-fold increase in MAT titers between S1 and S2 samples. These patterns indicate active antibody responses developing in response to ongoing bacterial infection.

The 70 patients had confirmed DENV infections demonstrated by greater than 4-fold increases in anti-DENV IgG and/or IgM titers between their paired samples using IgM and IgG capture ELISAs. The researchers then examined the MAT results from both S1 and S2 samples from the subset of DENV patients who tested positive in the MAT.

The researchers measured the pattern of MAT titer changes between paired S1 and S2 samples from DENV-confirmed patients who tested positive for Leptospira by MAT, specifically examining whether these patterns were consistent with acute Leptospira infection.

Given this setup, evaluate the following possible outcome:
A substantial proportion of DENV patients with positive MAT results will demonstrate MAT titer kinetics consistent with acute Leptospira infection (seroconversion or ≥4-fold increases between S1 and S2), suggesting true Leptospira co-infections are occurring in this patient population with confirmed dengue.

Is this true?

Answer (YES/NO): NO